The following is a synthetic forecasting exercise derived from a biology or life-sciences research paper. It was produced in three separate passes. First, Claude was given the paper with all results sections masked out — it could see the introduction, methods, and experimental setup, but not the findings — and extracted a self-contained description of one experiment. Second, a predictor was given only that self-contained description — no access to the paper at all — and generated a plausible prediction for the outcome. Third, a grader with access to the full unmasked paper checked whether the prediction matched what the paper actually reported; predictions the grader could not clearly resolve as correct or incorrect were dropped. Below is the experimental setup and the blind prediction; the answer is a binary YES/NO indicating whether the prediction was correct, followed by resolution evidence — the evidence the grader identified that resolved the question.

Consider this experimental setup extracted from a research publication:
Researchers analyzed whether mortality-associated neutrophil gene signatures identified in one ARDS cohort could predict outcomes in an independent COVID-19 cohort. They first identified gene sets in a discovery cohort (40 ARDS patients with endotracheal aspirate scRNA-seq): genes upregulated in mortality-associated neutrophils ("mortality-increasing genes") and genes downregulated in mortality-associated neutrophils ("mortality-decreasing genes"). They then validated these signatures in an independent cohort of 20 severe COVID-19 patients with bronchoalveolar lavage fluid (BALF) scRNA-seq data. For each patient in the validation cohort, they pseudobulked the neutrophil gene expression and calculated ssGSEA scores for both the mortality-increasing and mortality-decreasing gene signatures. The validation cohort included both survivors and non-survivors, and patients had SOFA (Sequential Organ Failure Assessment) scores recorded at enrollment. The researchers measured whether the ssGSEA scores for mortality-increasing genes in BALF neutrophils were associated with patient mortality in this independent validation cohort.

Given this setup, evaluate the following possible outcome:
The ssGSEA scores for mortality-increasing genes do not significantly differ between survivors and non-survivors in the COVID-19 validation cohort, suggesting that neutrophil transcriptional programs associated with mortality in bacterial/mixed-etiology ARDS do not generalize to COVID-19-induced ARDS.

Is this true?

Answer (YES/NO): NO